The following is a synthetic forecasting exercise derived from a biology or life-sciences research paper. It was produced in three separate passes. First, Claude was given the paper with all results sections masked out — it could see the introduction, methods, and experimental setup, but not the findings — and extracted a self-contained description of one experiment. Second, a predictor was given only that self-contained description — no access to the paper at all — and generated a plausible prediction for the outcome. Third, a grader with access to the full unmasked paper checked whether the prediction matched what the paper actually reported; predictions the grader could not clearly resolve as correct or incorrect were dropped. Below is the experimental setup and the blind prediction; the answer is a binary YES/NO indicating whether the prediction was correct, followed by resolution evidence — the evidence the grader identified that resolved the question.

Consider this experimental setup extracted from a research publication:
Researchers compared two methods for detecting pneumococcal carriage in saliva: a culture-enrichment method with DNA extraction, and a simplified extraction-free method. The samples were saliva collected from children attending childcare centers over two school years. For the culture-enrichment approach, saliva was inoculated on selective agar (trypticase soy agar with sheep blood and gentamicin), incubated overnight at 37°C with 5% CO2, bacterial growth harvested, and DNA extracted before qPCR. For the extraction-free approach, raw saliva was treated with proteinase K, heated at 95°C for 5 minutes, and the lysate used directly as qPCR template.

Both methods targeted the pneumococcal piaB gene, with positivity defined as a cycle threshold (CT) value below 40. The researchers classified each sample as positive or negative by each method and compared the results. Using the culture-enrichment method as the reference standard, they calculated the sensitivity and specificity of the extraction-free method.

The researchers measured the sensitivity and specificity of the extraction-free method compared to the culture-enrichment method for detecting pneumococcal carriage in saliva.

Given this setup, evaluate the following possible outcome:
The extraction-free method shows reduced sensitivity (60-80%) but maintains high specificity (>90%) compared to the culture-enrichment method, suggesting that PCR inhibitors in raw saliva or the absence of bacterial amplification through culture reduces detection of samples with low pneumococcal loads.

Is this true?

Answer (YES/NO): NO